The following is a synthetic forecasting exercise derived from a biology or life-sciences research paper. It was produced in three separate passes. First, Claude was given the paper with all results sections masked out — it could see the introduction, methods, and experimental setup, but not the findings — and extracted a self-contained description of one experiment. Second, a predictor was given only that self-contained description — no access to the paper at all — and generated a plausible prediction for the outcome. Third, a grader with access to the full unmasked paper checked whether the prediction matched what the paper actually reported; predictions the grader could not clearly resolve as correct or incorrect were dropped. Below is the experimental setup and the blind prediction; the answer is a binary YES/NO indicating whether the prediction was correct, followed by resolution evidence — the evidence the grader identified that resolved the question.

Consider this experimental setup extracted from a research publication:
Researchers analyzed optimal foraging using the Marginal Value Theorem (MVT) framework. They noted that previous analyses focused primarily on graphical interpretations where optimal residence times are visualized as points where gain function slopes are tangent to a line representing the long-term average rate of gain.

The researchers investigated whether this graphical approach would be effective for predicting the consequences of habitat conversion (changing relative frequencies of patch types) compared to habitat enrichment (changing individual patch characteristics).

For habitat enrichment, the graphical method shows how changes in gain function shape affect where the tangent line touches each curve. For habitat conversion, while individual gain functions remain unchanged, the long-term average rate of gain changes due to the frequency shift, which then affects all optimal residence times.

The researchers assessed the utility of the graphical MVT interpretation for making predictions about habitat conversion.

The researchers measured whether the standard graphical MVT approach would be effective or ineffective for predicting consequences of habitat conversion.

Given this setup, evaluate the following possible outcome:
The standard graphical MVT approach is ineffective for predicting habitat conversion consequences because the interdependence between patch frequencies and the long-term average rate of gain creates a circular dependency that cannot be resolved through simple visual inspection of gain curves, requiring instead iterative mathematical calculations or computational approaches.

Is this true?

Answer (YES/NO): YES